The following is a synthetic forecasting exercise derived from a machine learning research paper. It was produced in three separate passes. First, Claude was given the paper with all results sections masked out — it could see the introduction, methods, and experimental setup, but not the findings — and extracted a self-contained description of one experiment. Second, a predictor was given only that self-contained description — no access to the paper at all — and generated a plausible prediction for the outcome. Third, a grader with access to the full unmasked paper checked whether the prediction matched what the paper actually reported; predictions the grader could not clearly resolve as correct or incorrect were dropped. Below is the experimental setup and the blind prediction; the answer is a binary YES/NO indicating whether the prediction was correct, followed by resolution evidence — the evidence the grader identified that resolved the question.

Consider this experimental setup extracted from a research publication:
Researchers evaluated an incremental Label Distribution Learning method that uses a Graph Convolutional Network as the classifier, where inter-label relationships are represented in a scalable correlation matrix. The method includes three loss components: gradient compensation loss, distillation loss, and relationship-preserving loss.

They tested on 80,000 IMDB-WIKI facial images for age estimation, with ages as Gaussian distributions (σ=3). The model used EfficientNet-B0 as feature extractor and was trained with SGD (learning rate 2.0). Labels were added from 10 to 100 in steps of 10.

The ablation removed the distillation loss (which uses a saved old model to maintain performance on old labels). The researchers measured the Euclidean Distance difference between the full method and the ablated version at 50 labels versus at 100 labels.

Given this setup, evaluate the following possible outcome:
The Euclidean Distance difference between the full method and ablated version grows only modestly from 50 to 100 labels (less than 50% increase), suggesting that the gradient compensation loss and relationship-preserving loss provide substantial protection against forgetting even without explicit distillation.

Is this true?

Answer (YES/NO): NO